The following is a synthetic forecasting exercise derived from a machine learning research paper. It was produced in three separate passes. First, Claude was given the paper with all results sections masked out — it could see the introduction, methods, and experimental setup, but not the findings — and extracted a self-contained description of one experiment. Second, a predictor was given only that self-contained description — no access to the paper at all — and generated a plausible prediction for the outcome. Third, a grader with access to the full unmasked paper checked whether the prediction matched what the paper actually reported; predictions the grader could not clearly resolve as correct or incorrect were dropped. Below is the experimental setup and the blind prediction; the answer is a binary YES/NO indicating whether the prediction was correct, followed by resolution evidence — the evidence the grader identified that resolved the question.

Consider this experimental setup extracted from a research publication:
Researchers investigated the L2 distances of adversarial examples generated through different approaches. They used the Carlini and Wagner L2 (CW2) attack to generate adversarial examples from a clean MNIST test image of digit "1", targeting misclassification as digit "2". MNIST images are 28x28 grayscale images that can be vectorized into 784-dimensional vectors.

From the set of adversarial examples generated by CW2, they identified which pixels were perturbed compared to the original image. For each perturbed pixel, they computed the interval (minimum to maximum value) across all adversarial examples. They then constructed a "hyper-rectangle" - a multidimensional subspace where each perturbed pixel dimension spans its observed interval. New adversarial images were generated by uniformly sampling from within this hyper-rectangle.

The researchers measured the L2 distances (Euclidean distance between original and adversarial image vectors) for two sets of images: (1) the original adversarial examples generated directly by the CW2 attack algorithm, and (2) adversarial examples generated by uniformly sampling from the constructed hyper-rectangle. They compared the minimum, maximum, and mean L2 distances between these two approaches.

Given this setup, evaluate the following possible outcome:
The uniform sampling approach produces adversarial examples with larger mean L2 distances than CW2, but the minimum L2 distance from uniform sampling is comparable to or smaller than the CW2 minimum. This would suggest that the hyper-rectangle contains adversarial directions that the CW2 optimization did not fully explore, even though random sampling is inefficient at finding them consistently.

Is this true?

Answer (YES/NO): NO